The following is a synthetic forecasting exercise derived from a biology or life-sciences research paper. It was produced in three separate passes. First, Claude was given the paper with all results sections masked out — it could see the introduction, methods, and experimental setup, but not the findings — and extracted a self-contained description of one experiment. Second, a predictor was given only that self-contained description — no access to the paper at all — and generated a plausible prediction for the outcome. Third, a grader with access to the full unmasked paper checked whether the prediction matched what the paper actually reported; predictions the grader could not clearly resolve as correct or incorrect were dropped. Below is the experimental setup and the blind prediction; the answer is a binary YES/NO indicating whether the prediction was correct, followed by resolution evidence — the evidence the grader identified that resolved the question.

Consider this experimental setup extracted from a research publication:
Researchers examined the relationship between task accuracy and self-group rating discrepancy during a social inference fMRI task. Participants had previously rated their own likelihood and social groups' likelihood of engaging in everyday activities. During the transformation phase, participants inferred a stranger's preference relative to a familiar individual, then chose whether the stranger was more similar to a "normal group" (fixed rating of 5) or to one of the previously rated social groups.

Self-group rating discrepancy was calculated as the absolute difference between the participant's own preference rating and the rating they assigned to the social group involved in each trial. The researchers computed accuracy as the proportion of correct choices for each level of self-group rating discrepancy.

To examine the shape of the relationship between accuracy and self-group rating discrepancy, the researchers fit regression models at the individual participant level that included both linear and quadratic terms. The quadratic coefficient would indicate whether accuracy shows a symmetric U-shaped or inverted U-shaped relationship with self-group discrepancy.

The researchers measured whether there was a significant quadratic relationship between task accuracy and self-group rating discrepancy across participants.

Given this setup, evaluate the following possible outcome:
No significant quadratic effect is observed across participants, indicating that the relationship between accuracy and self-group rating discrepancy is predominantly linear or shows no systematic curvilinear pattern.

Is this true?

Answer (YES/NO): NO